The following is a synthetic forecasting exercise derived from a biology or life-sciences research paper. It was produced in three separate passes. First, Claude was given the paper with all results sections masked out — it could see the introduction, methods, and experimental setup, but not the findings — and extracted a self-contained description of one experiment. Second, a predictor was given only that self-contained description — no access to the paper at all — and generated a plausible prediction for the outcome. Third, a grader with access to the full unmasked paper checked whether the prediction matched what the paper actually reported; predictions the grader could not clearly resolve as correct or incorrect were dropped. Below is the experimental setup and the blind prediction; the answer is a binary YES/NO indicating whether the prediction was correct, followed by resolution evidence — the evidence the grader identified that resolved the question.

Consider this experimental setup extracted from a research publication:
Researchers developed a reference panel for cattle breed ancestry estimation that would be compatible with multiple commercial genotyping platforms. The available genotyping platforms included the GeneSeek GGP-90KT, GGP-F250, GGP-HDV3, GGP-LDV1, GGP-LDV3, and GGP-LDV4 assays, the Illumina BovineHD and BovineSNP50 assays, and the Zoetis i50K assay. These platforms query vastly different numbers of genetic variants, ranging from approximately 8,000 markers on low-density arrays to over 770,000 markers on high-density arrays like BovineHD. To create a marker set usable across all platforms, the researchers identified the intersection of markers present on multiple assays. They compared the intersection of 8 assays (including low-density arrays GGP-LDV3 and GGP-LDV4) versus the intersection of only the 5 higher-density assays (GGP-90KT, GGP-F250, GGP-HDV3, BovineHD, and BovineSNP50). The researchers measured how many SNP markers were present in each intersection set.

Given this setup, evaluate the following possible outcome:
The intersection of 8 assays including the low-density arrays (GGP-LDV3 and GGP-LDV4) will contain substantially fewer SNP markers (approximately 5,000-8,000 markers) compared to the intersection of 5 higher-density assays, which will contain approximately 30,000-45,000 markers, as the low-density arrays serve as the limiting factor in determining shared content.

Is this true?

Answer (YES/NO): NO